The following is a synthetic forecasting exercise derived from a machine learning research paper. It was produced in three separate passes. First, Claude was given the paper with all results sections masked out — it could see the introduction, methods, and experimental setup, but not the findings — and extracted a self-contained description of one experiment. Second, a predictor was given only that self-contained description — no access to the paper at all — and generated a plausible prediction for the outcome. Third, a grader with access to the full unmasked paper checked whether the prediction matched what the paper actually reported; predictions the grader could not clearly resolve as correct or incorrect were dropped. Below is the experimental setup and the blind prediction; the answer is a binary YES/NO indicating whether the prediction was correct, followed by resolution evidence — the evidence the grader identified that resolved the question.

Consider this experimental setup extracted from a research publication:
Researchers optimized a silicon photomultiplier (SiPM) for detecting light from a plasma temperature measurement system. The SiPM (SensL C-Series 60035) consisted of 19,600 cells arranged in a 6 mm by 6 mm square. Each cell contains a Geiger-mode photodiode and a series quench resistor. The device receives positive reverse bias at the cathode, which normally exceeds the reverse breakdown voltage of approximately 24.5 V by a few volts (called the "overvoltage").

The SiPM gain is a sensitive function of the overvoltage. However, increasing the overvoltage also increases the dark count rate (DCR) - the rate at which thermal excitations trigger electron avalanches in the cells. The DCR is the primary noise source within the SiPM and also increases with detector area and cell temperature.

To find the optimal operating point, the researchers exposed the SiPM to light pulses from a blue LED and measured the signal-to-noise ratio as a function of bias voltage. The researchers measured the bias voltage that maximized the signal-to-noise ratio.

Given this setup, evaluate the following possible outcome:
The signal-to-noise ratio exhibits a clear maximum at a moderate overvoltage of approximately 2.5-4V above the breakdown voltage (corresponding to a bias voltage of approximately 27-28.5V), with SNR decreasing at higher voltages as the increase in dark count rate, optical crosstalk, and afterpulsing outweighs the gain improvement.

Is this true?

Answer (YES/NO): YES